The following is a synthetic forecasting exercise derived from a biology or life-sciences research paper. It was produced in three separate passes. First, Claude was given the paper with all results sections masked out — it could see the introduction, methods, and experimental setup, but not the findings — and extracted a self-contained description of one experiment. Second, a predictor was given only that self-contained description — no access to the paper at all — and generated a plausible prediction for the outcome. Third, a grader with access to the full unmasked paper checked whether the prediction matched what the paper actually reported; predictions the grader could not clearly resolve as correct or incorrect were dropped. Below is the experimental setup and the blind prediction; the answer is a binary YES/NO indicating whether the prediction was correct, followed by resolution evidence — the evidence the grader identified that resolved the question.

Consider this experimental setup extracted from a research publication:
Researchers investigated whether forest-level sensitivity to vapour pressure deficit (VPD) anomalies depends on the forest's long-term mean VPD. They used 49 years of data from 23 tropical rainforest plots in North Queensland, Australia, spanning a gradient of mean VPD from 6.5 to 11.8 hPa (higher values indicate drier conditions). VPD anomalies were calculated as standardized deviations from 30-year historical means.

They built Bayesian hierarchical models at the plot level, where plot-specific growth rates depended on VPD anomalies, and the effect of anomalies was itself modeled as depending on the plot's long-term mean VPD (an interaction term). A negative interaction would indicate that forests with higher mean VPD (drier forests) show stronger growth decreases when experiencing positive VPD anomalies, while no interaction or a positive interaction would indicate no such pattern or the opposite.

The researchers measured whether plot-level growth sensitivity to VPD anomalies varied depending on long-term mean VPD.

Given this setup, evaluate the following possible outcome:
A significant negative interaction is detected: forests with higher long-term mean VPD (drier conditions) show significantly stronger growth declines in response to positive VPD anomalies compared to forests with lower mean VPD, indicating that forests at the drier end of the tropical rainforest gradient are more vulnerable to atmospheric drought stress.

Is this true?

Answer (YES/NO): YES